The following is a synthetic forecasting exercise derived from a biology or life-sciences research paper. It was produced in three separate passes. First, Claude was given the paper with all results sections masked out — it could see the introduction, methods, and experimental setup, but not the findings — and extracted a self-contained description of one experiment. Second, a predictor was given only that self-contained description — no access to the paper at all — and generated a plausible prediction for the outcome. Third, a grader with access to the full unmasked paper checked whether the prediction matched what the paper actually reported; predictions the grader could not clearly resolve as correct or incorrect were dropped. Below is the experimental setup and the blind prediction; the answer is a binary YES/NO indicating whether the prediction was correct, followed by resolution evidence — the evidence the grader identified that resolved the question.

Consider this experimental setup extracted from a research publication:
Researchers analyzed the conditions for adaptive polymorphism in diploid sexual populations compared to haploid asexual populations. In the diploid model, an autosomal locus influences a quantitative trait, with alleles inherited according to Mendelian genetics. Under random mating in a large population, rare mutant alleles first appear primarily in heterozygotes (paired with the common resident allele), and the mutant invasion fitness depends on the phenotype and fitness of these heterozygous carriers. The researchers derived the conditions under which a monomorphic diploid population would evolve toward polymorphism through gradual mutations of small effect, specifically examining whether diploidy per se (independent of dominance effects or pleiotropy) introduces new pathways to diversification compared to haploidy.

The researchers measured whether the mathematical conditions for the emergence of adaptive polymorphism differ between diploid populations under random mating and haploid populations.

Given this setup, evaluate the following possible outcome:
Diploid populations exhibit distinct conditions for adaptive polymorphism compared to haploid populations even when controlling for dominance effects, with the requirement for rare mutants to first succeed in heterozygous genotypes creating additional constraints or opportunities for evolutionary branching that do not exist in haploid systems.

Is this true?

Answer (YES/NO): NO